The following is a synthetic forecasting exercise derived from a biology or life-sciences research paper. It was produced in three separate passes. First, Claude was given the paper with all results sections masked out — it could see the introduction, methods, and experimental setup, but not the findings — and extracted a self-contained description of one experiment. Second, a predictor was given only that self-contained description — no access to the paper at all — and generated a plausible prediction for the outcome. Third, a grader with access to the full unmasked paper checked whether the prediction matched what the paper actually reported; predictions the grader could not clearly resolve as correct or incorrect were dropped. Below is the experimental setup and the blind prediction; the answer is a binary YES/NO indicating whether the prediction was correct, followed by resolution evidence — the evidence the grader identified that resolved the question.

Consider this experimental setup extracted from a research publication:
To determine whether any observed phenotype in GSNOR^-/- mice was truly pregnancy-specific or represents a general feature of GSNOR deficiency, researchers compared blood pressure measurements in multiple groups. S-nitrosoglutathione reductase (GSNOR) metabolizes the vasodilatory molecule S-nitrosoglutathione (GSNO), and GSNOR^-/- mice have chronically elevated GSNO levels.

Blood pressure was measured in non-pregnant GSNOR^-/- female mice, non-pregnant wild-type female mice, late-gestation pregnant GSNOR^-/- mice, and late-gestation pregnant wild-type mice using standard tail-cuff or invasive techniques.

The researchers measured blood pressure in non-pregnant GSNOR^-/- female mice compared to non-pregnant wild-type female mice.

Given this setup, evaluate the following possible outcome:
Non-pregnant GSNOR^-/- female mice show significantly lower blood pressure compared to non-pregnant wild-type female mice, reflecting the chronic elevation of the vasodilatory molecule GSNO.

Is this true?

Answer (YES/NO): YES